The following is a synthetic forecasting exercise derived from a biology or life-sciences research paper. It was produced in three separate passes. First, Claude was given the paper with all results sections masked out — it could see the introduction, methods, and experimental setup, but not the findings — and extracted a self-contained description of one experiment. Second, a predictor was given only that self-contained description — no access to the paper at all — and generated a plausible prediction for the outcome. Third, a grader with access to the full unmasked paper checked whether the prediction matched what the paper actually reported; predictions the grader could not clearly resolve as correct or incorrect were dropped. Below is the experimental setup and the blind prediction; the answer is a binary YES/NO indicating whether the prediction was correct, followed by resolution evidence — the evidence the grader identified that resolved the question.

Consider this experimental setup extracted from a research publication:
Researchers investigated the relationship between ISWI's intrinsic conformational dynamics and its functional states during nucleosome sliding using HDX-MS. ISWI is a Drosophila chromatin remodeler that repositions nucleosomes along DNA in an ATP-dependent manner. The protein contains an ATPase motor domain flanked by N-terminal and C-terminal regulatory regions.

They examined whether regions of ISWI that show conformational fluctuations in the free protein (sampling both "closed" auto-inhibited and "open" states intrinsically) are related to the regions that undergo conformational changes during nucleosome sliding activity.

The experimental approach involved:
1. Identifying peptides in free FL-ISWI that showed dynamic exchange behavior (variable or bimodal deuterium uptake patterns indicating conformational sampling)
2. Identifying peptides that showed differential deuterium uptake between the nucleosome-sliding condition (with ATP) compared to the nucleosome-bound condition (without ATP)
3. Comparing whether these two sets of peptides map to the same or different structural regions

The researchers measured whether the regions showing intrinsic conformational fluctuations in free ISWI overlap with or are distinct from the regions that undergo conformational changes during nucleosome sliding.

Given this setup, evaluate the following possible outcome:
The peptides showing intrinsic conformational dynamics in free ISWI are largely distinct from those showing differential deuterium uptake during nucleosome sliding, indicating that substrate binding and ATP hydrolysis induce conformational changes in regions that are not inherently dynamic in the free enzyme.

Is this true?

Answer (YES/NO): NO